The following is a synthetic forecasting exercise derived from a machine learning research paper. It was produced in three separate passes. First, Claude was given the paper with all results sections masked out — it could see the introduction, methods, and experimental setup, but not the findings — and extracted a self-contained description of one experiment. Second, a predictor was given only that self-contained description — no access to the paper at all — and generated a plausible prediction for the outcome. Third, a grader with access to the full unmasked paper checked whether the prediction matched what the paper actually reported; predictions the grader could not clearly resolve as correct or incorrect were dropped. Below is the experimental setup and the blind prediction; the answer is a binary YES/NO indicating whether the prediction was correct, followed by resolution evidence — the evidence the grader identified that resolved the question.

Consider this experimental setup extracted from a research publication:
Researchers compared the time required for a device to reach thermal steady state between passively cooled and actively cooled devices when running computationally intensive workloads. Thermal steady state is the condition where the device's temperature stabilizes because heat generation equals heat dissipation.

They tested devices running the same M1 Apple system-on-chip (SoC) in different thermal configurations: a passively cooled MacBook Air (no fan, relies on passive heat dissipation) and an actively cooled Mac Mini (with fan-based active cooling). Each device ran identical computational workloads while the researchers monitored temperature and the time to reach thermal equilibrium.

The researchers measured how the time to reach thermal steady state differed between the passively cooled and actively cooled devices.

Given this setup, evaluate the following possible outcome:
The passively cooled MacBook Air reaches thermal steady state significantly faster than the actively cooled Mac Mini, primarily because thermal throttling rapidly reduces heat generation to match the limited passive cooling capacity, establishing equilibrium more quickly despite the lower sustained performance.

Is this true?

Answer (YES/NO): NO